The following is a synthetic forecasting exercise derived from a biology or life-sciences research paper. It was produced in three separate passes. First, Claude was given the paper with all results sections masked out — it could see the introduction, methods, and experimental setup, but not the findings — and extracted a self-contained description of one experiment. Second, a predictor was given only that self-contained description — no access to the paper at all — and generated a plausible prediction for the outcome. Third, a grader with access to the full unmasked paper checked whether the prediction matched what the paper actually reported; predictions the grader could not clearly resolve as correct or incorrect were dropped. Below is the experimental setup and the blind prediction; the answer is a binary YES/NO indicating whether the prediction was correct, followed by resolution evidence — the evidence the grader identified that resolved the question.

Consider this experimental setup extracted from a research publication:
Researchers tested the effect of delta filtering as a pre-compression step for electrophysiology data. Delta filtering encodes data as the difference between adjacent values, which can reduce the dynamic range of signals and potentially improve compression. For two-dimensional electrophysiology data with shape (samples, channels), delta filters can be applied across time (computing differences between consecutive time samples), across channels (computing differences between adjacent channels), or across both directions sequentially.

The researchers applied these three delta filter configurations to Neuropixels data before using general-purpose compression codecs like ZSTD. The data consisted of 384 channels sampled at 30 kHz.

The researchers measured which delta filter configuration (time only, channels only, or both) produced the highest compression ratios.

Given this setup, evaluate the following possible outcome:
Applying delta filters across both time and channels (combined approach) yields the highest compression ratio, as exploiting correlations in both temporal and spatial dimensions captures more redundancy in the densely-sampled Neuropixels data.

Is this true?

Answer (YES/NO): NO